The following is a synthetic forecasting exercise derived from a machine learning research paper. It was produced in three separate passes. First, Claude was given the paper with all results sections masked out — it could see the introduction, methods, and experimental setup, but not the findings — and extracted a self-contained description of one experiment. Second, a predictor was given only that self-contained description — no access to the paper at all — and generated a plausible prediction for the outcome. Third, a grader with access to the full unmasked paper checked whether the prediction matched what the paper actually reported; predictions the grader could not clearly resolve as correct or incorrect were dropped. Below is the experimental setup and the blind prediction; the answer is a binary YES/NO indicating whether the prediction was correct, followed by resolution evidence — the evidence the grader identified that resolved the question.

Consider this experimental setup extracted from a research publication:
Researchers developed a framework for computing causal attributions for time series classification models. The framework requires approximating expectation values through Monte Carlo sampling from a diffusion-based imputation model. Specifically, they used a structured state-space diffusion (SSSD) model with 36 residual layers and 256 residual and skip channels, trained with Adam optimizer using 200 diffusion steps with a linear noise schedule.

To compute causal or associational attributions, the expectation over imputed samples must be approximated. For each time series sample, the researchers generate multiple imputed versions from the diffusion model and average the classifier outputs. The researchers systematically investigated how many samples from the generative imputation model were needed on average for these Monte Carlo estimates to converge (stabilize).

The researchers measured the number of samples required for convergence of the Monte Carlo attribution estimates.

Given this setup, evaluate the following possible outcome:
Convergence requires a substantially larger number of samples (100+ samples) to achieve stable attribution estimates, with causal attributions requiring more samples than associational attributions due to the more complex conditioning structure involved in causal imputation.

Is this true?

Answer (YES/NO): NO